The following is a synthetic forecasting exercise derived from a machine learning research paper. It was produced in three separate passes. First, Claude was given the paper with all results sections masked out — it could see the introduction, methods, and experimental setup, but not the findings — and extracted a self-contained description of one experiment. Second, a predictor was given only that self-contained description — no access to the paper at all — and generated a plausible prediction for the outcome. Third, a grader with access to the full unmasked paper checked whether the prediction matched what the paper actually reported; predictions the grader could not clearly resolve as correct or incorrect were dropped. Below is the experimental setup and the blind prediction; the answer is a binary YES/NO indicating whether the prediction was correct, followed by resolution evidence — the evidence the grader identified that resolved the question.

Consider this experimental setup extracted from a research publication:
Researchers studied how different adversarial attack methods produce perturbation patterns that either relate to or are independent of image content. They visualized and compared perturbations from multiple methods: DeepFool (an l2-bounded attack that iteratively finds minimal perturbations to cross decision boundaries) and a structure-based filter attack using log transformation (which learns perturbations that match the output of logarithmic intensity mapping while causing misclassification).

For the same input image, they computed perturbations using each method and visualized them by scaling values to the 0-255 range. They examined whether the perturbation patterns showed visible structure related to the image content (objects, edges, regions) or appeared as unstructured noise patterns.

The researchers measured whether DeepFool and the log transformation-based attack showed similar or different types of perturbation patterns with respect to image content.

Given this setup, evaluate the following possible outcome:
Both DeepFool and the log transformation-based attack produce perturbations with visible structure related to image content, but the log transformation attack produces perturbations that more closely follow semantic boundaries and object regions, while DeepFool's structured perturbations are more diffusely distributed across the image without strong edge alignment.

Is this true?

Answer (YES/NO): NO